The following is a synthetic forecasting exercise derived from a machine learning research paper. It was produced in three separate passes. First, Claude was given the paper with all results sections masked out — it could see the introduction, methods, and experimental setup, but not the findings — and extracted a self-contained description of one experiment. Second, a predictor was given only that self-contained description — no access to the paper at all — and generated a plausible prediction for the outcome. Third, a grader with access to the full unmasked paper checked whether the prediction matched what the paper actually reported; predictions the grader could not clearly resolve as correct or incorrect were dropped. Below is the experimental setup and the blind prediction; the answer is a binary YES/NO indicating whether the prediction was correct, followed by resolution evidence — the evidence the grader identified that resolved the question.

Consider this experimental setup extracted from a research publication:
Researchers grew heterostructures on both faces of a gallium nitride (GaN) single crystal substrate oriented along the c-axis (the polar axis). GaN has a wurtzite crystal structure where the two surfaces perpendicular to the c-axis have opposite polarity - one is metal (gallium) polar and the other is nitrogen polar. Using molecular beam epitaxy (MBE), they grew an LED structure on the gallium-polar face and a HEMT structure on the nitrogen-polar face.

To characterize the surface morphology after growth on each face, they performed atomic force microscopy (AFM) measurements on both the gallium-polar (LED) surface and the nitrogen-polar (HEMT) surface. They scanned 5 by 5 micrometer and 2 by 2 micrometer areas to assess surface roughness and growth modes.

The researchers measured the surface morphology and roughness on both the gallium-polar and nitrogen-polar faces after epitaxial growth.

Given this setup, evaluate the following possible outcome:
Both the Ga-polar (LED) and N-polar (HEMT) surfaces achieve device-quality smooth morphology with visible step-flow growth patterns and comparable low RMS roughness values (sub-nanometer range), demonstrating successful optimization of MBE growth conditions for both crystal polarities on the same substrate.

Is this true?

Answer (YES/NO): YES